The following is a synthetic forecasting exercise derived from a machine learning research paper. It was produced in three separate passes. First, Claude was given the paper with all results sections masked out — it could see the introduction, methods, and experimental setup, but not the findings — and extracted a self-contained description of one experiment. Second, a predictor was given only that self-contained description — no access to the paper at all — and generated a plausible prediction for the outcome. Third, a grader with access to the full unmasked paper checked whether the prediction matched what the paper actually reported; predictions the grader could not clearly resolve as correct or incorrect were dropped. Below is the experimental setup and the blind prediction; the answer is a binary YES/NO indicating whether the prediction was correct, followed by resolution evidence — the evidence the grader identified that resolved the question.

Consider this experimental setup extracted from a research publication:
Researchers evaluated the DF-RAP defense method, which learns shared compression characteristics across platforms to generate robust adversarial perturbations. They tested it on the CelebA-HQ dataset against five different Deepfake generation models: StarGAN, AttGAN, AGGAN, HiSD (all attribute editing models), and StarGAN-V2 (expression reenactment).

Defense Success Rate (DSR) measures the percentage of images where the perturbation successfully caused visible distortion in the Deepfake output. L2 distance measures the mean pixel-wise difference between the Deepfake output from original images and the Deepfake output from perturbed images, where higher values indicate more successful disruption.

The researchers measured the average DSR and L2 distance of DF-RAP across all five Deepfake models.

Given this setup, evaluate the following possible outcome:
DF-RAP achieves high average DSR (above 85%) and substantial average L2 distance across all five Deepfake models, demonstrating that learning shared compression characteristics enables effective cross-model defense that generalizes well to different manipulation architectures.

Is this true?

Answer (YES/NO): NO